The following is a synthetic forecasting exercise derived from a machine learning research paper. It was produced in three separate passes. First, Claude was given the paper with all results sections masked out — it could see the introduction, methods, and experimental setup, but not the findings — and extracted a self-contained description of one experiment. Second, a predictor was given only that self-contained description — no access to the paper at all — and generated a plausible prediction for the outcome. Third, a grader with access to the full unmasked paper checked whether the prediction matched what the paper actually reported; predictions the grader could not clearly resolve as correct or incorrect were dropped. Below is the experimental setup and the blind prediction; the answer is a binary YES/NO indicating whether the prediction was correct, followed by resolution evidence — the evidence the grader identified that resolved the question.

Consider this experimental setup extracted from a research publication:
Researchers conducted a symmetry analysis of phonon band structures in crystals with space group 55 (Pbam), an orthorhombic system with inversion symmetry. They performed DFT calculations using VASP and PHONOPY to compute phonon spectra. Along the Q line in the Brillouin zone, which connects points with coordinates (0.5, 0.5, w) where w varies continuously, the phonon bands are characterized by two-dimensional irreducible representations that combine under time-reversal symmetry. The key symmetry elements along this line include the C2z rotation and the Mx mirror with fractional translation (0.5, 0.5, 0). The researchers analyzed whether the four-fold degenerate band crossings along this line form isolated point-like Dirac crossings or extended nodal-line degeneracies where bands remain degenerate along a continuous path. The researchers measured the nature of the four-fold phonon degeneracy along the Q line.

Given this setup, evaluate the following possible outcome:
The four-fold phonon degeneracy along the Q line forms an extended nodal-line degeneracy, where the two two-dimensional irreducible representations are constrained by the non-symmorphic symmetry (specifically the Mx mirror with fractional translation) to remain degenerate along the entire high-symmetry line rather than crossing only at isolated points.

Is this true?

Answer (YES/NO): NO